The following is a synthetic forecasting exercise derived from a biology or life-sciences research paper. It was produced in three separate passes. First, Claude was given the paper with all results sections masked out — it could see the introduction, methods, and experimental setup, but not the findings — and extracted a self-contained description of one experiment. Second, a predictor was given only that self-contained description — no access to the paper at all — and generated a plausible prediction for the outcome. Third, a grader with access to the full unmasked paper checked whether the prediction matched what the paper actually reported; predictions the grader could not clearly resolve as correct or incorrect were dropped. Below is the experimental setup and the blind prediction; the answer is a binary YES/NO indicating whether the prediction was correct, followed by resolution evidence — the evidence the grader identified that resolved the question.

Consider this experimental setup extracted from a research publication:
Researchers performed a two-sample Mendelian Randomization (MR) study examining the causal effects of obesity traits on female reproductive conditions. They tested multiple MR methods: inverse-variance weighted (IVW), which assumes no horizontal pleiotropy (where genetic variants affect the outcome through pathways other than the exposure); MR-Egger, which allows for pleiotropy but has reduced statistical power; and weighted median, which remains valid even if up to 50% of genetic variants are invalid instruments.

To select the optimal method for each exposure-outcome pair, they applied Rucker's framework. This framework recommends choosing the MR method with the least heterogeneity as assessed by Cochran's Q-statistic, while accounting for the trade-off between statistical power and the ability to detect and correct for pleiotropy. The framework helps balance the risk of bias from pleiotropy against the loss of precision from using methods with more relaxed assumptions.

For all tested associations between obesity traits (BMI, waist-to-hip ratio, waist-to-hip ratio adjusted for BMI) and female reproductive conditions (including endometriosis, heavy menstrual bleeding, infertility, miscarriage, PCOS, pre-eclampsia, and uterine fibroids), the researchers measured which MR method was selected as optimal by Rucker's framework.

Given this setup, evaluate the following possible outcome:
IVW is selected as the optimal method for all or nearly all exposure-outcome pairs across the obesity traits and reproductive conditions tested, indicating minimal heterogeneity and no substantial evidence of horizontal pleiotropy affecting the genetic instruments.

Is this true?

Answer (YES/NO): YES